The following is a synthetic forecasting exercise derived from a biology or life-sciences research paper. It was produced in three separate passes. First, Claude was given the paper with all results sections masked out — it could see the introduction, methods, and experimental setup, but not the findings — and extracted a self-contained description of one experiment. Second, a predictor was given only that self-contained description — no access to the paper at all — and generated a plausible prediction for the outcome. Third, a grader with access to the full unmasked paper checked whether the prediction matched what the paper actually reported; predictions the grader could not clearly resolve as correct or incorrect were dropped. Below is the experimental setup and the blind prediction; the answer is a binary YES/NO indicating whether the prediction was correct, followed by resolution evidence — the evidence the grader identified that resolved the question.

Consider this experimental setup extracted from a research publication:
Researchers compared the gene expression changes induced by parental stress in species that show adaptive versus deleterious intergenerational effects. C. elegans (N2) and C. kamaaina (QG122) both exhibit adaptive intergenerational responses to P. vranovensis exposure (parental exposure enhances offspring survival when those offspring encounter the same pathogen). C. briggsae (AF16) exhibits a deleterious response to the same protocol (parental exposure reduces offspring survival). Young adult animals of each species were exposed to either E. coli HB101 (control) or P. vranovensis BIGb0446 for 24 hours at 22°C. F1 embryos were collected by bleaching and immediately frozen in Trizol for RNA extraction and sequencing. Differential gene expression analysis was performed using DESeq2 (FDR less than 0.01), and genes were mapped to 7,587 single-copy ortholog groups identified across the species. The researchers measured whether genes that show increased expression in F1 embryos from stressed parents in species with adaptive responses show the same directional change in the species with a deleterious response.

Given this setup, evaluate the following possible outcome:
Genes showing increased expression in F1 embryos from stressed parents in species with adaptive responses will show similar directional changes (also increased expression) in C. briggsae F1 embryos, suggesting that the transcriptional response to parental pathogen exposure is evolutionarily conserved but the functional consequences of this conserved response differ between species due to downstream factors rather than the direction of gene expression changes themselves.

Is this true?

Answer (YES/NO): NO